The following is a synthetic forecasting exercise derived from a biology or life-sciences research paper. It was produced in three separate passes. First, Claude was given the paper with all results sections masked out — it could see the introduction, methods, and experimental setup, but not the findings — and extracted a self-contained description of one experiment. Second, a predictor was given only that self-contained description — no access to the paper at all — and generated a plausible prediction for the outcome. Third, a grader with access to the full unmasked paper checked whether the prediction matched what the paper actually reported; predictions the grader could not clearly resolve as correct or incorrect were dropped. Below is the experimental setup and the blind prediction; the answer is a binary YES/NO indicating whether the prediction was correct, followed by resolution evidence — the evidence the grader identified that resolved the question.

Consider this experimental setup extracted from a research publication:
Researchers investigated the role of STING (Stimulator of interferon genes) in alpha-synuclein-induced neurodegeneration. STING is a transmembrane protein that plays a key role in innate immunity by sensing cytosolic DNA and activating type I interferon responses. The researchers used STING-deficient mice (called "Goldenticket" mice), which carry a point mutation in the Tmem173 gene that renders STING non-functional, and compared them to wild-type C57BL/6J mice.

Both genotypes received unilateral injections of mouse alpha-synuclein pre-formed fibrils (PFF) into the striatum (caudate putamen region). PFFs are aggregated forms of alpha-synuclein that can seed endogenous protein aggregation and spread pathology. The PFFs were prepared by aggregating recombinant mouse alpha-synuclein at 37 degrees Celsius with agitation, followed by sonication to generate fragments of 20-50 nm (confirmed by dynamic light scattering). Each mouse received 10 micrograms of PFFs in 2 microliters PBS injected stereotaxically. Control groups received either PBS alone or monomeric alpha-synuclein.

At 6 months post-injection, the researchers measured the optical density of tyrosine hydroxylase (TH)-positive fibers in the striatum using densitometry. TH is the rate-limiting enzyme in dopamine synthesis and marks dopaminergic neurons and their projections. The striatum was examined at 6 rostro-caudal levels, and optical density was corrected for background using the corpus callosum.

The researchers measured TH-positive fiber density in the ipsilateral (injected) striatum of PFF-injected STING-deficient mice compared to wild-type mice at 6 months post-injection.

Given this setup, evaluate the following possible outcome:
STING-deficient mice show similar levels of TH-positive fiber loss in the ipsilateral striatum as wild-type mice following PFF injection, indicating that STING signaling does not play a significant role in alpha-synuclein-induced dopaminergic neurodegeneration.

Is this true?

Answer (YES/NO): YES